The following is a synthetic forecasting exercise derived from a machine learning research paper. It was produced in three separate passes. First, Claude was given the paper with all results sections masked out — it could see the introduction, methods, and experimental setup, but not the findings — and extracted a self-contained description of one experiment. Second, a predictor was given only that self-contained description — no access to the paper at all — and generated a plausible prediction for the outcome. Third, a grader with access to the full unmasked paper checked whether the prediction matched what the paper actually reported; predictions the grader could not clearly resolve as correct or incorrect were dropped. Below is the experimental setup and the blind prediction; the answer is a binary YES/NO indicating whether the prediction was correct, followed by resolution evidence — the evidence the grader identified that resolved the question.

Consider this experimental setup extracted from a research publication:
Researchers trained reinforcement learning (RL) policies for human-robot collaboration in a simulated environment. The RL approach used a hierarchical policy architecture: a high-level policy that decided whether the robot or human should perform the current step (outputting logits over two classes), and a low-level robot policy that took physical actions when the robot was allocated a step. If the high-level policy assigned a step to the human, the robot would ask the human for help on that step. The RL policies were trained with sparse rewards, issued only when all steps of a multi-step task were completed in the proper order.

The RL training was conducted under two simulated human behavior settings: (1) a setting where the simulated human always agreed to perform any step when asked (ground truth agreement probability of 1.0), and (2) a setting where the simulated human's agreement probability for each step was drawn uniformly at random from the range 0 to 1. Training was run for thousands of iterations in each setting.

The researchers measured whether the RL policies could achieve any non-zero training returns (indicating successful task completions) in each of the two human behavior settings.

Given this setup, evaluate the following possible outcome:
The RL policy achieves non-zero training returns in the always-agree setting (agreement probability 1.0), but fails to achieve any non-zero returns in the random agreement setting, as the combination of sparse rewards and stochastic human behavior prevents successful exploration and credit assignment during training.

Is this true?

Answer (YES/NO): YES